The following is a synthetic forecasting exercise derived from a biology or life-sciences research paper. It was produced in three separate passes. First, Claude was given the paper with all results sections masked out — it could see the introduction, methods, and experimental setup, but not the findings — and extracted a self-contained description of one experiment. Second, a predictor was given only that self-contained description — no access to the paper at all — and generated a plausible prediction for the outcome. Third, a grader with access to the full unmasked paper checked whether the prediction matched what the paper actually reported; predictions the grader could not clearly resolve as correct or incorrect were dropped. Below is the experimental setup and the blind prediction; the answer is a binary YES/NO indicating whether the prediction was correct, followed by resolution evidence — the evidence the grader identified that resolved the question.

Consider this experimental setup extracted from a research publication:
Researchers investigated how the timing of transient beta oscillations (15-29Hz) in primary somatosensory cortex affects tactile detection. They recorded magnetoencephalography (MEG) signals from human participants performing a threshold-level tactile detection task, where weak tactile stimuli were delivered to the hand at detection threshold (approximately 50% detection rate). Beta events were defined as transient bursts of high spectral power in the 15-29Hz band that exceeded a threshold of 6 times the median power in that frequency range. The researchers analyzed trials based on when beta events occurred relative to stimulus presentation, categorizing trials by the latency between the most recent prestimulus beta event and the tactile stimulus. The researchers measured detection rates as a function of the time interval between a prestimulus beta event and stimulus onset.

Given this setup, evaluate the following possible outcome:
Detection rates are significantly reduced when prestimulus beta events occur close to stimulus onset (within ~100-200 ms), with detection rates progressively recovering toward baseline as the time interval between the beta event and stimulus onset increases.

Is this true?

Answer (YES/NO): NO